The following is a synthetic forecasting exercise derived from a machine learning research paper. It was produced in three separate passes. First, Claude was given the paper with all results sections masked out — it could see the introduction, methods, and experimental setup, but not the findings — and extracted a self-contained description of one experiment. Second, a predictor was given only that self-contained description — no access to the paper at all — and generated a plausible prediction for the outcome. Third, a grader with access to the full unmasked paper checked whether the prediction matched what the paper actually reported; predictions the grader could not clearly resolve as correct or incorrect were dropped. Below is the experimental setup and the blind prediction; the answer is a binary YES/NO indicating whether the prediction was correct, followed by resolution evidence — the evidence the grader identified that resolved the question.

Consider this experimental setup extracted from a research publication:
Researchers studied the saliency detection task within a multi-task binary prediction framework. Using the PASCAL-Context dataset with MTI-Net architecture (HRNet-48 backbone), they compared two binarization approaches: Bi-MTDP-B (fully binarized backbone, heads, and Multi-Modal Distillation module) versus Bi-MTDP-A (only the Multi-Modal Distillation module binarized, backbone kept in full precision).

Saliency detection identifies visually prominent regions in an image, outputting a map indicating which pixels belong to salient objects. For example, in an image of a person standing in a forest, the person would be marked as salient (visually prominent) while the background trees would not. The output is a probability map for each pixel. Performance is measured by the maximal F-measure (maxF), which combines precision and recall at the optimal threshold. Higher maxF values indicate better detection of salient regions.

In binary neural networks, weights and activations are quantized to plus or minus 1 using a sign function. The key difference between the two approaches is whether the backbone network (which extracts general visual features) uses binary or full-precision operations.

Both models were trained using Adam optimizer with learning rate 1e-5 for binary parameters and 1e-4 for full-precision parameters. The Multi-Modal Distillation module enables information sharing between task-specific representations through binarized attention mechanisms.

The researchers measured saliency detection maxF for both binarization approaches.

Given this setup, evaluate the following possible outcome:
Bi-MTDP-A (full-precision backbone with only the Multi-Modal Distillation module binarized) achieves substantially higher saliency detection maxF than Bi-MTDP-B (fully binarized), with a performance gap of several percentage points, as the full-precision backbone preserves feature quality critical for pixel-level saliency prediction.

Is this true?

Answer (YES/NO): YES